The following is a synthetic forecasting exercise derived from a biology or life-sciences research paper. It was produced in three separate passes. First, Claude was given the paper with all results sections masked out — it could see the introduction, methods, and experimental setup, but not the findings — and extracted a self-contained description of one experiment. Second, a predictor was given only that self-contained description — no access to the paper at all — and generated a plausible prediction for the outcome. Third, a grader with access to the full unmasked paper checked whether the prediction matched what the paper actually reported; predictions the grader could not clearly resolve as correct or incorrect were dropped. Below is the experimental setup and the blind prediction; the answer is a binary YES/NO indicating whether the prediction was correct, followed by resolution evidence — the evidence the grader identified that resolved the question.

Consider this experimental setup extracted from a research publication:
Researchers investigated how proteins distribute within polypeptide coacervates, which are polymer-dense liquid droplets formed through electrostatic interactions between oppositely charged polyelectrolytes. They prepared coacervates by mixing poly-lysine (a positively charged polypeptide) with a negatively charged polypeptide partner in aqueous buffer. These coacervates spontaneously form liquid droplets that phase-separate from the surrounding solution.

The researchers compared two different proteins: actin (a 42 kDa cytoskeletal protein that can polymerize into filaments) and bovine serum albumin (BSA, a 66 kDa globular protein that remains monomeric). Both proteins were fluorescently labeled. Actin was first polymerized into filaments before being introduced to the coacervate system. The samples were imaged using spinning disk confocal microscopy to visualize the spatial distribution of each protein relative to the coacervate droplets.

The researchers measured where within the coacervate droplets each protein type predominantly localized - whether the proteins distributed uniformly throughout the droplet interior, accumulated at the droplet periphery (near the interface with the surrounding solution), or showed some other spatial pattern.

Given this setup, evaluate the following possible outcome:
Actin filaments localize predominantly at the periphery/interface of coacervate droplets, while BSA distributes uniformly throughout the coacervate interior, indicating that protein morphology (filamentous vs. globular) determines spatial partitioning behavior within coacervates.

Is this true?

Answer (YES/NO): YES